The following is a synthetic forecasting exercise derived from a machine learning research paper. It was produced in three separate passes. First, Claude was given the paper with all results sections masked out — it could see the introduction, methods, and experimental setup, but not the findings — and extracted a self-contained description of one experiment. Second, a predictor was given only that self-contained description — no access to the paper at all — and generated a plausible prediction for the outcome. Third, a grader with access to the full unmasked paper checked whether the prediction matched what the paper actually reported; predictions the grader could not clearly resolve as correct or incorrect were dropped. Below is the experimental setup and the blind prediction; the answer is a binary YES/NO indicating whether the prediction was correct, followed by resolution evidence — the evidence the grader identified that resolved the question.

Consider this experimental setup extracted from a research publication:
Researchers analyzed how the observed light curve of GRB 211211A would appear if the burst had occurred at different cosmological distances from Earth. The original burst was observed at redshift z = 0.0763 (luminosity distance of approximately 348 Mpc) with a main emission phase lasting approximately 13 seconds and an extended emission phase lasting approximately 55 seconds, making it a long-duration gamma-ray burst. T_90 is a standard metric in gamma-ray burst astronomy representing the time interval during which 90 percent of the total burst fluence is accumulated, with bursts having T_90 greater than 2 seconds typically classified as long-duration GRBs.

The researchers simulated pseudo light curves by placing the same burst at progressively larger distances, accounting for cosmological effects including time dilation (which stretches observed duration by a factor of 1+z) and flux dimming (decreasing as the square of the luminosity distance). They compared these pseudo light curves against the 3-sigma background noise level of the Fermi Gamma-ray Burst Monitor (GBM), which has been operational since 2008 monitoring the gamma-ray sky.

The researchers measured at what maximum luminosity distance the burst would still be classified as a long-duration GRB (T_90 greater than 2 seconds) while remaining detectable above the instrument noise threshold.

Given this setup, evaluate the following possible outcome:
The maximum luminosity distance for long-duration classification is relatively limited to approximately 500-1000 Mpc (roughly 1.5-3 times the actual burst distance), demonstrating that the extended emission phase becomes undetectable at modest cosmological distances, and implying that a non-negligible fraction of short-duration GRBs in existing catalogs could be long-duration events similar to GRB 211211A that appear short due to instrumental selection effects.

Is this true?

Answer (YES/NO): NO